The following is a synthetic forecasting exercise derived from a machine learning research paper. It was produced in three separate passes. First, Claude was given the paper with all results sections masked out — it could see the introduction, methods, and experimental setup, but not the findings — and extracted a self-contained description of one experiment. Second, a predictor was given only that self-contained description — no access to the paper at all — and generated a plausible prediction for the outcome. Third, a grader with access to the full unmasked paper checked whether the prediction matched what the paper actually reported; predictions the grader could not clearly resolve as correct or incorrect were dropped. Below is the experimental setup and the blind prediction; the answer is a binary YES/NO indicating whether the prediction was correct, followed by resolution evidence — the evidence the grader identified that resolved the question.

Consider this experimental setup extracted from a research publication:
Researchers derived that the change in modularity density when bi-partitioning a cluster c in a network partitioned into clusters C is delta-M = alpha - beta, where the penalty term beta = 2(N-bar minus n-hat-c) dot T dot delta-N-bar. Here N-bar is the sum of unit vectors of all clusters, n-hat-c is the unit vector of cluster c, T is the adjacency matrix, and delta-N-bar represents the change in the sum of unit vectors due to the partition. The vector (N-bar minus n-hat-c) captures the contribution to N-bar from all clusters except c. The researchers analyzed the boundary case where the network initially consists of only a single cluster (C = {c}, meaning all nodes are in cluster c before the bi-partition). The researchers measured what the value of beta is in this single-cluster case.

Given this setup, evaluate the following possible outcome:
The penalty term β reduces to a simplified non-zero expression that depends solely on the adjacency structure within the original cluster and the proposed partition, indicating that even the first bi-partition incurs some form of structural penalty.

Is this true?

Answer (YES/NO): NO